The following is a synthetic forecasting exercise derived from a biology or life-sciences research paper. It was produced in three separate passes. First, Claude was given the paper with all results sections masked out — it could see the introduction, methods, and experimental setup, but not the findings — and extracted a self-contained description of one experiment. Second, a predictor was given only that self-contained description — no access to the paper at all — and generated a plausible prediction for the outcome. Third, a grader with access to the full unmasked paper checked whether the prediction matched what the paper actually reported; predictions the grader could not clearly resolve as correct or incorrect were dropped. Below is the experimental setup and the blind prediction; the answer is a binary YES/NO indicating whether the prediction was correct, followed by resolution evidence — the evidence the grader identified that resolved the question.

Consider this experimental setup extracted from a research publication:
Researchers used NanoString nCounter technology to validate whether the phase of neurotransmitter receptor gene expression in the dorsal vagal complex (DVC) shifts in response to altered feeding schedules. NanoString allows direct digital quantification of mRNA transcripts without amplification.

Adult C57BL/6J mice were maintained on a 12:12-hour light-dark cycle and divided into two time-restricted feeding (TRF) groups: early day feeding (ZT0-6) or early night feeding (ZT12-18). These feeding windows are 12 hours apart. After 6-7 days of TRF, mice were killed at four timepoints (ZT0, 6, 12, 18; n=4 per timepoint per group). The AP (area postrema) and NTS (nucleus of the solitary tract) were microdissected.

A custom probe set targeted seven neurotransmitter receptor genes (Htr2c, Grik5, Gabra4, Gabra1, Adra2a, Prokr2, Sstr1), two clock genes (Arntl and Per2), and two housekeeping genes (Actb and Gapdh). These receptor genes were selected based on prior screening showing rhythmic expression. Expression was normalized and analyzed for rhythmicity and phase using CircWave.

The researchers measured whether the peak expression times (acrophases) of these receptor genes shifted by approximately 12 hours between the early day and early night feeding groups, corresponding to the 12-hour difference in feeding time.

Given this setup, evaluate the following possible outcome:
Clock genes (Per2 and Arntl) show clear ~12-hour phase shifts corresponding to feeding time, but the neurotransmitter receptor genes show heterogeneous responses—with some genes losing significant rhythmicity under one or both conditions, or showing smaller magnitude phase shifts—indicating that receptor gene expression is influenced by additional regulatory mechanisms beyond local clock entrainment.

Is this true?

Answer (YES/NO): NO